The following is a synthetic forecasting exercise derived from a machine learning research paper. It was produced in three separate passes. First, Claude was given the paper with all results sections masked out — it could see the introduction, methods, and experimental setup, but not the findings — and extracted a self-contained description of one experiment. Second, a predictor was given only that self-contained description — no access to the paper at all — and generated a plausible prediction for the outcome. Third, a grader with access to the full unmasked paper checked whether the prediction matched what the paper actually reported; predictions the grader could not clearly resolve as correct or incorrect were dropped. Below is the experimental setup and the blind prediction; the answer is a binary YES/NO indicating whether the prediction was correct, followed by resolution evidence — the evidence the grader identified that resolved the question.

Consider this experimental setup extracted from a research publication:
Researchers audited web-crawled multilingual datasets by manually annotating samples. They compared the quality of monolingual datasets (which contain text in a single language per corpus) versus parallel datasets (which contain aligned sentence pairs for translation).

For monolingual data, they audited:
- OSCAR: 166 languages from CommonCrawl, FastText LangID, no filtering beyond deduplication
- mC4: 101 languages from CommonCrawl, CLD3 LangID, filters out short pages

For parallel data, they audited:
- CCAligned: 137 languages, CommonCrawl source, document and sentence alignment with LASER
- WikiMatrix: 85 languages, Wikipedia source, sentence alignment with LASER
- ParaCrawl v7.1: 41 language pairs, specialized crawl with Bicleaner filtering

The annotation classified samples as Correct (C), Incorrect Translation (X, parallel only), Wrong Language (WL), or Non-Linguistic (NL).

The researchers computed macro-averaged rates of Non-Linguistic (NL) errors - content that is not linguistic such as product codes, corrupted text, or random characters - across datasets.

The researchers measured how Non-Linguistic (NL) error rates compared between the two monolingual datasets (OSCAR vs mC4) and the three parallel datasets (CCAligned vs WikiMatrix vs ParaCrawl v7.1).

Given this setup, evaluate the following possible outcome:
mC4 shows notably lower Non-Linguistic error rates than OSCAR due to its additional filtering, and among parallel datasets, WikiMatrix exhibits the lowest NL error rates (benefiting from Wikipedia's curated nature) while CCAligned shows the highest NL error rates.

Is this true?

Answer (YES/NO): NO